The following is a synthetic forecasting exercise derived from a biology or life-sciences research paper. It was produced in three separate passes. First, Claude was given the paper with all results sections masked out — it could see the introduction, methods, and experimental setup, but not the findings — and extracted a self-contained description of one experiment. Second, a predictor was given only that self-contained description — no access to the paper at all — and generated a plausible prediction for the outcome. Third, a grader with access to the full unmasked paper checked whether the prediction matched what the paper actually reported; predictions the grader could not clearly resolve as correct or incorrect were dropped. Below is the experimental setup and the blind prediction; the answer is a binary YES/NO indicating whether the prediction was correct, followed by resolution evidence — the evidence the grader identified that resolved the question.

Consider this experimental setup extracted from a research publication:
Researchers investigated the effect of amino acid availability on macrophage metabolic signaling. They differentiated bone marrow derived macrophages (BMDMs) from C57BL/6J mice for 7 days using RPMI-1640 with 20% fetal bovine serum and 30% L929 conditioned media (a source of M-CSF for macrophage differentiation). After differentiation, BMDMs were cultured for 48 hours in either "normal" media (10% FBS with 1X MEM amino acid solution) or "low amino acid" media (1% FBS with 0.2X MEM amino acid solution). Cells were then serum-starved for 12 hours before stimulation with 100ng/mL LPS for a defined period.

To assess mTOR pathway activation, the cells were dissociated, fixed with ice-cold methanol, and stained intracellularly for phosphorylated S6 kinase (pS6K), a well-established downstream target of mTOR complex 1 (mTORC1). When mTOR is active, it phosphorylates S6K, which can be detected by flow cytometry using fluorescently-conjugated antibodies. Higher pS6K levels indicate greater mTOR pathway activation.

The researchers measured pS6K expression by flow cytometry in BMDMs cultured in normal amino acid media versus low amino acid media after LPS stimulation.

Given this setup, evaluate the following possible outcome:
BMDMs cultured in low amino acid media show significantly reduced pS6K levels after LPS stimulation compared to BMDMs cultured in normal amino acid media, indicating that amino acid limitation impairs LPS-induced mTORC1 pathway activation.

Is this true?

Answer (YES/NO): YES